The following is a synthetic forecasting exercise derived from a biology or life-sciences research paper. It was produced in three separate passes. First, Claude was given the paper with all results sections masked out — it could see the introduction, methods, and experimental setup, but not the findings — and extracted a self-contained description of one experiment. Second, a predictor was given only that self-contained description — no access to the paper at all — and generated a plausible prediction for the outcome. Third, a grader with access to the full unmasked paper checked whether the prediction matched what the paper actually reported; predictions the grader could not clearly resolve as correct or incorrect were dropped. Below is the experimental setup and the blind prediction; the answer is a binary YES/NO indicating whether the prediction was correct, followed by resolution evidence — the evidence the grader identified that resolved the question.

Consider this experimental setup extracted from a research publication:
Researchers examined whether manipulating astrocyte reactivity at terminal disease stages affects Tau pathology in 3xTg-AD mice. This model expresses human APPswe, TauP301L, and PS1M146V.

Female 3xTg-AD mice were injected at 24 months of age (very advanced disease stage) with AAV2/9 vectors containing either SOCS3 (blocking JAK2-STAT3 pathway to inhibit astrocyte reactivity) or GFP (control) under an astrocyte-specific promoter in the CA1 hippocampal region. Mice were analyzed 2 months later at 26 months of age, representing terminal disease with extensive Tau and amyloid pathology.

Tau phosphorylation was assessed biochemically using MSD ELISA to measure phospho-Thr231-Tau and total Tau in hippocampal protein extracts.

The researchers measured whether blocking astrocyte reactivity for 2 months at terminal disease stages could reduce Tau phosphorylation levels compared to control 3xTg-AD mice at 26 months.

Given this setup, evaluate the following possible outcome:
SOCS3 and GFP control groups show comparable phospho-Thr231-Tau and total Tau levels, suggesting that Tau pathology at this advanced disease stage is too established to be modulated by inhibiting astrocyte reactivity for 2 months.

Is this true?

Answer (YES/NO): YES